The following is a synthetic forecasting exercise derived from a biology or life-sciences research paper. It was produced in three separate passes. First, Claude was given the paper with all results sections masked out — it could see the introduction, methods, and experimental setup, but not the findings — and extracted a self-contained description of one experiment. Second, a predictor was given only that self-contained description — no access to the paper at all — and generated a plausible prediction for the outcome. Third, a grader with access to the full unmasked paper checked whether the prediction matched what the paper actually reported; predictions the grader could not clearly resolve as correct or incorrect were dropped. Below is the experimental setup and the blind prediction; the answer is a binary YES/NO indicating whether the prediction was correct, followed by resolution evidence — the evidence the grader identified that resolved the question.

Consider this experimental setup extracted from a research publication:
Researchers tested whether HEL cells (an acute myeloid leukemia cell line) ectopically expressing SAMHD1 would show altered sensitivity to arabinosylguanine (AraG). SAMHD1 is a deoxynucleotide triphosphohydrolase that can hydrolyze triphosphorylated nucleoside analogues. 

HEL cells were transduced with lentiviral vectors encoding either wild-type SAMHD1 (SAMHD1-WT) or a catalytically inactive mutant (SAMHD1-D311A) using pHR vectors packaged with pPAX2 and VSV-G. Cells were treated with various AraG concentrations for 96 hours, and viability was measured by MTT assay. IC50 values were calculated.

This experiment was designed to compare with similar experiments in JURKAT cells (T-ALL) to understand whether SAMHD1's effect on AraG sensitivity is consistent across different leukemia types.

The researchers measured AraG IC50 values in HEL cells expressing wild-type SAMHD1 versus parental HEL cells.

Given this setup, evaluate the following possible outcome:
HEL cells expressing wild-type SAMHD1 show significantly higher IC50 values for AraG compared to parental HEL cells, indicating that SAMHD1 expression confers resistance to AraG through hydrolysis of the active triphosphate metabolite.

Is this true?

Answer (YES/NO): YES